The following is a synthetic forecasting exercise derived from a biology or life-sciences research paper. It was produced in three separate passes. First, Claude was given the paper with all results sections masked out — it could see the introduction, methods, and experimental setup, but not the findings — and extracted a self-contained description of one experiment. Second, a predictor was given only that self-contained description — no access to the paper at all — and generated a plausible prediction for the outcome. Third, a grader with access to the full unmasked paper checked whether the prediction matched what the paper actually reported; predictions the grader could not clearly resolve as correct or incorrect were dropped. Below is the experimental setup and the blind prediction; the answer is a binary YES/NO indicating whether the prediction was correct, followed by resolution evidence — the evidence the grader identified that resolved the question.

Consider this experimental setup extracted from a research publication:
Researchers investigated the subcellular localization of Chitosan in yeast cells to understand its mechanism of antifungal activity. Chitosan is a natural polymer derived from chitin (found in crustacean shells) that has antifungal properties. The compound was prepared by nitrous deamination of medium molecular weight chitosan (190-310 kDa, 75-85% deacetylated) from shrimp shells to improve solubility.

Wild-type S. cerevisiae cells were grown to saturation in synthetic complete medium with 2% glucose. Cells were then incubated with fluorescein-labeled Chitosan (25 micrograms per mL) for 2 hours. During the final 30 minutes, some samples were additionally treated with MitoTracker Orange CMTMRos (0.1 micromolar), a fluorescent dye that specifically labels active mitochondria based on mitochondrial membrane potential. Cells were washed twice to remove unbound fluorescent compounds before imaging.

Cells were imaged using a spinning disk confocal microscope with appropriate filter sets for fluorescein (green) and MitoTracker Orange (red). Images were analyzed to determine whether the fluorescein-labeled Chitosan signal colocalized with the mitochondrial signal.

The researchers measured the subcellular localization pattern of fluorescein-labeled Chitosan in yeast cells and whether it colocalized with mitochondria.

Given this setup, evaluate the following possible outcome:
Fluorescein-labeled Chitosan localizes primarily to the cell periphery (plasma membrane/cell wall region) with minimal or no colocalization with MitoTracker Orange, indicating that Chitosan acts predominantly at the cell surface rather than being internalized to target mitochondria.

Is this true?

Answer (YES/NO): YES